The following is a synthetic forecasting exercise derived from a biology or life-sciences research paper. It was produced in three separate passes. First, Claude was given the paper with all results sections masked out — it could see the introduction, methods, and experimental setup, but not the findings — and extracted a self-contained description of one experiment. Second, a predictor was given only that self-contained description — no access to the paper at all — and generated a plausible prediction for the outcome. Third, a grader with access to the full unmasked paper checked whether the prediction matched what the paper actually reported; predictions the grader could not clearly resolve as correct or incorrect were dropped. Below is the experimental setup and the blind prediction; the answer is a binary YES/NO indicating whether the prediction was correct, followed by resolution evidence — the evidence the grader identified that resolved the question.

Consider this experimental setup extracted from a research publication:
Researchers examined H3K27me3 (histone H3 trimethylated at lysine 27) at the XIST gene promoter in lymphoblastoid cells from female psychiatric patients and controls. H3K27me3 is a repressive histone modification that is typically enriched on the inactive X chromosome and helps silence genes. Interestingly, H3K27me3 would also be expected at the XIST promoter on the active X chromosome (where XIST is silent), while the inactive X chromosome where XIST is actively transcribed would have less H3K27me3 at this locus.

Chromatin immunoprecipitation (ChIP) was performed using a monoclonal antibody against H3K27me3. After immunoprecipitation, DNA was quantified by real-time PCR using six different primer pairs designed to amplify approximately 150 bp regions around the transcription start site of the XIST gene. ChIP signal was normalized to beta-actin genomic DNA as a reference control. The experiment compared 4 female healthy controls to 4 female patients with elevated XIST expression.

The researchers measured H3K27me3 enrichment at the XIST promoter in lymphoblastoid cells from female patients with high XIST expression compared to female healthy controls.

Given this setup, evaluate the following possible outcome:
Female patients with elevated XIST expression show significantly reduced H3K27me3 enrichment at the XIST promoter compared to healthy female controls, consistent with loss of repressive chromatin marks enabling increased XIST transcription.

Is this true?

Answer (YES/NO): NO